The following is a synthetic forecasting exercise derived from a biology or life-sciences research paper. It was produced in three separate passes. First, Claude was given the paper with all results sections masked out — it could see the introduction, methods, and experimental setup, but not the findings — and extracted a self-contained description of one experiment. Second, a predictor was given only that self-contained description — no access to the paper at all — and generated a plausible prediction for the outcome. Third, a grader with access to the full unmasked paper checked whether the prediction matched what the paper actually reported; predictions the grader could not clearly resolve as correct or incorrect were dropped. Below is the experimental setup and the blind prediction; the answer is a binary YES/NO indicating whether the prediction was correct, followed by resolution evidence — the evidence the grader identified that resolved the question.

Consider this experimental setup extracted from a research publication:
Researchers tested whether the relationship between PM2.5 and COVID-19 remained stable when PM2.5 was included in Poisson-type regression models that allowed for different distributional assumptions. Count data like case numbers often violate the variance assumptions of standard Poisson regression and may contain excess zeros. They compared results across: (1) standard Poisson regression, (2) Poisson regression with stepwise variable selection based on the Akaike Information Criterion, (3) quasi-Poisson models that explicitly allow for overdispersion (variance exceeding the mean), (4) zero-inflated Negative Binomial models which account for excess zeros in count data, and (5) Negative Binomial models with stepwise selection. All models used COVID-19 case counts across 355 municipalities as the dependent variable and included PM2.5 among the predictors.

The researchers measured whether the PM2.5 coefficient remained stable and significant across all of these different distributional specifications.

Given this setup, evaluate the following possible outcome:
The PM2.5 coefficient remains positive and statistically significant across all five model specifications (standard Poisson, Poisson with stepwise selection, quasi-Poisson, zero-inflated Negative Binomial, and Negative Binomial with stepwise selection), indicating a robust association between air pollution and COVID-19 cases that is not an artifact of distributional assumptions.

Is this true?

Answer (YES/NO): YES